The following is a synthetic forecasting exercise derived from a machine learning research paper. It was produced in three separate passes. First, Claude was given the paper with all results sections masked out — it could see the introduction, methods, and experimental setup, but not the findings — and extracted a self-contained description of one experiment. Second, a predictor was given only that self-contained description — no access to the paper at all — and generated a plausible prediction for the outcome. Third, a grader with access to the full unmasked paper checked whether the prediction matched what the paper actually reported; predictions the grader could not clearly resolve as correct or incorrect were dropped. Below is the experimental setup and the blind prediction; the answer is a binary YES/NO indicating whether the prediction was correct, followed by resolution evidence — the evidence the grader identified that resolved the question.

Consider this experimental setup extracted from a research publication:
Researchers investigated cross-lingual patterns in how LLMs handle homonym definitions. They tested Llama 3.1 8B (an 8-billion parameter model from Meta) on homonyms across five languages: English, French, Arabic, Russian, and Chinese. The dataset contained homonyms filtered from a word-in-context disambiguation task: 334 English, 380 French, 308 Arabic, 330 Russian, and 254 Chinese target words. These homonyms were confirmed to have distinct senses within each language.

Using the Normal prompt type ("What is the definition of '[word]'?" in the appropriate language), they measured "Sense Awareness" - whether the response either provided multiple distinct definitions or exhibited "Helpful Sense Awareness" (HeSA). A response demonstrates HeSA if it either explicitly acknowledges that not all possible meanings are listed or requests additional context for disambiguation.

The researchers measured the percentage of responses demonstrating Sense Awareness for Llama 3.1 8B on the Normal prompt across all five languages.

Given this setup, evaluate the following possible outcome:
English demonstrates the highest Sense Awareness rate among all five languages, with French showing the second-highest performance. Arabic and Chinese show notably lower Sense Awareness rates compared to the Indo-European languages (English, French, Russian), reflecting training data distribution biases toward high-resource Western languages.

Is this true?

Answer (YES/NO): NO